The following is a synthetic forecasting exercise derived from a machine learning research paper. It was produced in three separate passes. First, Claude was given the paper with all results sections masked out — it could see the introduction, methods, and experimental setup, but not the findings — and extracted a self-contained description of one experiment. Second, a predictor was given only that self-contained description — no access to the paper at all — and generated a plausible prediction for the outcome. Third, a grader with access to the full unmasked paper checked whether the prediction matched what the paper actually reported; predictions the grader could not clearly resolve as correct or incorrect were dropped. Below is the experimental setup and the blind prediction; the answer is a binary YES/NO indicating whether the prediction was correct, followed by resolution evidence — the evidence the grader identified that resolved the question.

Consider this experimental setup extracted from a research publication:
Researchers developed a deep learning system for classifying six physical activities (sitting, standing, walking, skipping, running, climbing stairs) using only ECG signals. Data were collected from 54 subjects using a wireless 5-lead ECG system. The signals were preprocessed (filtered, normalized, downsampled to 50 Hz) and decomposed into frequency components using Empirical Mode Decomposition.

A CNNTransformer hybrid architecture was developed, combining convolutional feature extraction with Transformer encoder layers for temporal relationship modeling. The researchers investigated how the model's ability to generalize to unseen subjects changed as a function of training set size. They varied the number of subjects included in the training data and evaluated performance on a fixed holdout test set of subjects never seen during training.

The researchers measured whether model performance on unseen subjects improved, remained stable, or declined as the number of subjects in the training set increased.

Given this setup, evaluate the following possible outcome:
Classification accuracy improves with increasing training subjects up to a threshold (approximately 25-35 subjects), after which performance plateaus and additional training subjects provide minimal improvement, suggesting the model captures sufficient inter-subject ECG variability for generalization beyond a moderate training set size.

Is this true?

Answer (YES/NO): NO